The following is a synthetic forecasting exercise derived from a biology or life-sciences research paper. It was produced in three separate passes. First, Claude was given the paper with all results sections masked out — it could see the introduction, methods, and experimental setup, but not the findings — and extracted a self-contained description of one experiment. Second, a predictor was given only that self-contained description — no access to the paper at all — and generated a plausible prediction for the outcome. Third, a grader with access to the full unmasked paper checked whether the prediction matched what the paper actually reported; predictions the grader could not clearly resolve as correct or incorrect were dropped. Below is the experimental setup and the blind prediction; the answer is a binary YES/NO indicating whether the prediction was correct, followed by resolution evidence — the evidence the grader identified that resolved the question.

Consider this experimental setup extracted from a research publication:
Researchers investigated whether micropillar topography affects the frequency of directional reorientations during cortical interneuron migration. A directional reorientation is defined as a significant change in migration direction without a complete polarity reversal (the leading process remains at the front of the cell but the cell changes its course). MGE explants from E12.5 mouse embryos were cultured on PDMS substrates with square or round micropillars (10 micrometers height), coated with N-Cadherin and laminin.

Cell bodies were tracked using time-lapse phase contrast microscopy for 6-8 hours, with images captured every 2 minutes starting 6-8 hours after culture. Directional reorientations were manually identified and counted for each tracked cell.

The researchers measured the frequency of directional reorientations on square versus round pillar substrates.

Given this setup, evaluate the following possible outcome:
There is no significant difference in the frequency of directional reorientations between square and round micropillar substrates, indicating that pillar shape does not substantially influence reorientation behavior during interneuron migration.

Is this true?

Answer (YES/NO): NO